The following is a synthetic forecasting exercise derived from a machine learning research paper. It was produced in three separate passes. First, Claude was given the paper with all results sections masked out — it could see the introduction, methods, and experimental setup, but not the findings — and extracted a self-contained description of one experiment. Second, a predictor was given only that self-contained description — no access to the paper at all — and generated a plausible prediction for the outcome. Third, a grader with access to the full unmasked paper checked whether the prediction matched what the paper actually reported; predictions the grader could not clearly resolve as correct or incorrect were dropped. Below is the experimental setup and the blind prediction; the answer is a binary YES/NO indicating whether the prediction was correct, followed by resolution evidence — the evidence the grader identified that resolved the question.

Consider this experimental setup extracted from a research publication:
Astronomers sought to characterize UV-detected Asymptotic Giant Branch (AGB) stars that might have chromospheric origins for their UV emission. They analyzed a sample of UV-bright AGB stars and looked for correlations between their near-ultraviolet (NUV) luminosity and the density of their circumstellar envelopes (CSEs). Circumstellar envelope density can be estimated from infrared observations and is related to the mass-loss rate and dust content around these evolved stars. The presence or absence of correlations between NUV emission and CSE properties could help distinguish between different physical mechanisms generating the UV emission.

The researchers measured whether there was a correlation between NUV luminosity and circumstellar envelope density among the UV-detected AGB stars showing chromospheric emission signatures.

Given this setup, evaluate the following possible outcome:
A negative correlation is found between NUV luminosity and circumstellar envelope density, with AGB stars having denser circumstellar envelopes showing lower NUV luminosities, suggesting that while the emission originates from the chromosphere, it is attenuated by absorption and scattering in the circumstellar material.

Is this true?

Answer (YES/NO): NO